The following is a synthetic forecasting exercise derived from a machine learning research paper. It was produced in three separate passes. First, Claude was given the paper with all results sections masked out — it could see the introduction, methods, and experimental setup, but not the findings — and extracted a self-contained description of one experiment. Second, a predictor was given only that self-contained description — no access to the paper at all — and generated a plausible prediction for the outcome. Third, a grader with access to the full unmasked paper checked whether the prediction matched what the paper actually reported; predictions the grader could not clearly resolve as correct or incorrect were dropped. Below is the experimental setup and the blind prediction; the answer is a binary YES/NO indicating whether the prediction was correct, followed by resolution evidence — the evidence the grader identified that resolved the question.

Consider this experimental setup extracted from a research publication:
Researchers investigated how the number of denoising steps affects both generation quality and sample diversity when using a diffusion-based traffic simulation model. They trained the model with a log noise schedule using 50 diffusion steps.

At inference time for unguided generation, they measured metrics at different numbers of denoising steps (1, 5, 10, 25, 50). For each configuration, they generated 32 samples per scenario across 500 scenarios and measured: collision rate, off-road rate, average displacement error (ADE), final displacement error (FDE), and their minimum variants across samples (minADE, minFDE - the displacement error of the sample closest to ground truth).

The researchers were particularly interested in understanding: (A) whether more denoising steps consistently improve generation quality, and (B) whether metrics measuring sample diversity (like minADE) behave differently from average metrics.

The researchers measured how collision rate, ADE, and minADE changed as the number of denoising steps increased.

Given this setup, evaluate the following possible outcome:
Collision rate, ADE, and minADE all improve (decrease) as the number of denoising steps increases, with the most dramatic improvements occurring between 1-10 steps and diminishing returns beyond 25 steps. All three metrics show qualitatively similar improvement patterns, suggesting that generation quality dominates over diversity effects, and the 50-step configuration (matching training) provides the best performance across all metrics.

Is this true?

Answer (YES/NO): NO